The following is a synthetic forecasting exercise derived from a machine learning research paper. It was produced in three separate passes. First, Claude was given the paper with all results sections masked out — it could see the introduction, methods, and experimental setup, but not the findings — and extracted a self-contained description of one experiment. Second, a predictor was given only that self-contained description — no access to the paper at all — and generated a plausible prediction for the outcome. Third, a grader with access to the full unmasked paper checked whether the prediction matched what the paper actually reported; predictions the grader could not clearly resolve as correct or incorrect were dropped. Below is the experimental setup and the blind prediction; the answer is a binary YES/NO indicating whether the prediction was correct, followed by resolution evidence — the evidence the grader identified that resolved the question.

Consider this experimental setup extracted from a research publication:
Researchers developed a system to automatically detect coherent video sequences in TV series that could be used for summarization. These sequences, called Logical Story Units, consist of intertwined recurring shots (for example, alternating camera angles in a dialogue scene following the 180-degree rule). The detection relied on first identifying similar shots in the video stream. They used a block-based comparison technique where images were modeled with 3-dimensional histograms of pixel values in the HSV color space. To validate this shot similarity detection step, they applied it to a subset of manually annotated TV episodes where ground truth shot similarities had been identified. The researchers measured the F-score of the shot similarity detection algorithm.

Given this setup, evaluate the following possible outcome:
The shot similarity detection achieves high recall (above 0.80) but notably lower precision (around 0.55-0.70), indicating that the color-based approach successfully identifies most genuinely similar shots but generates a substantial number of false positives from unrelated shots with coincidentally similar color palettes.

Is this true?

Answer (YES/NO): NO